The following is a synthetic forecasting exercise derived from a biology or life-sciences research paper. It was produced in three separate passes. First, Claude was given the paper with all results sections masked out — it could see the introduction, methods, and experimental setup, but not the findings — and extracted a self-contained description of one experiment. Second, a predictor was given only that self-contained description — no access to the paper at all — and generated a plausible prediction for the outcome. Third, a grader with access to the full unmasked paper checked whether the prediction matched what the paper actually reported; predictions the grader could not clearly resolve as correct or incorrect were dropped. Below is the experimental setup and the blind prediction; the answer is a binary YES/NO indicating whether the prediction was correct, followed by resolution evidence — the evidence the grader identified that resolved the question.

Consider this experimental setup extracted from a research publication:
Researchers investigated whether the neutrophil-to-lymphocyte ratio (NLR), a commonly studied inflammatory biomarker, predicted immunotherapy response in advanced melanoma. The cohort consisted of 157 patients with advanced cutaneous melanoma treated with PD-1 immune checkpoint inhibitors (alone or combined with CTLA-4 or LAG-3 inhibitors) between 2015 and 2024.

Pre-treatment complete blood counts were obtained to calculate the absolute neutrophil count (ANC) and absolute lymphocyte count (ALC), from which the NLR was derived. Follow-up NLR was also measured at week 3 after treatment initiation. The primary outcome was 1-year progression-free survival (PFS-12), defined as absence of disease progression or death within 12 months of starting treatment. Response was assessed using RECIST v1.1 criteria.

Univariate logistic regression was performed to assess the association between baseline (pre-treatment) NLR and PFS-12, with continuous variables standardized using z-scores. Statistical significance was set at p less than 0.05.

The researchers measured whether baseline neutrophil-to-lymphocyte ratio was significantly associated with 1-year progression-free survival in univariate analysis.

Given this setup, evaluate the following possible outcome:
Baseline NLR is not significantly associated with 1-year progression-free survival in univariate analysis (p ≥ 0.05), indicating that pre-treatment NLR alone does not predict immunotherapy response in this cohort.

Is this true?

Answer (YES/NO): NO